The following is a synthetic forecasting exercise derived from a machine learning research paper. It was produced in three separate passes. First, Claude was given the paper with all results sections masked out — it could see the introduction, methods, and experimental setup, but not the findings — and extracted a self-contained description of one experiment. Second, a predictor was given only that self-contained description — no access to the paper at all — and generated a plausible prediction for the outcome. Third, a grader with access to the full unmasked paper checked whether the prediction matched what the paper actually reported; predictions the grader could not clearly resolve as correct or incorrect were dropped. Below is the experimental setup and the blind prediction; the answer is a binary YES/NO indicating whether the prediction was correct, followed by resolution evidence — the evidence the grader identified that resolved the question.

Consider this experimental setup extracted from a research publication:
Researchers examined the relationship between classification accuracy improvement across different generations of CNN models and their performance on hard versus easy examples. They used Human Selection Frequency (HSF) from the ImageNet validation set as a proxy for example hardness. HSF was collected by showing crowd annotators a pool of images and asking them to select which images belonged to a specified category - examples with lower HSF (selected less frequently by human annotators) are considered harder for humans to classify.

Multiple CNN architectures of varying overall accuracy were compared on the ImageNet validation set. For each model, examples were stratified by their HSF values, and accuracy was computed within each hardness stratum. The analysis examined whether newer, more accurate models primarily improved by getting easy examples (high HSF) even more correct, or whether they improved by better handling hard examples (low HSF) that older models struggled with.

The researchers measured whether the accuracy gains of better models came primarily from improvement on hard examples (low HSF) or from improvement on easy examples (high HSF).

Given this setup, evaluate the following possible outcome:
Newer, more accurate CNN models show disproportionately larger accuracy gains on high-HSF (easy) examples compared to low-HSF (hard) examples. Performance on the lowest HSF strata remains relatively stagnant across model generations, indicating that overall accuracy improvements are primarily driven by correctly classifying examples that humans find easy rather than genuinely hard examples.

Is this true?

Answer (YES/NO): NO